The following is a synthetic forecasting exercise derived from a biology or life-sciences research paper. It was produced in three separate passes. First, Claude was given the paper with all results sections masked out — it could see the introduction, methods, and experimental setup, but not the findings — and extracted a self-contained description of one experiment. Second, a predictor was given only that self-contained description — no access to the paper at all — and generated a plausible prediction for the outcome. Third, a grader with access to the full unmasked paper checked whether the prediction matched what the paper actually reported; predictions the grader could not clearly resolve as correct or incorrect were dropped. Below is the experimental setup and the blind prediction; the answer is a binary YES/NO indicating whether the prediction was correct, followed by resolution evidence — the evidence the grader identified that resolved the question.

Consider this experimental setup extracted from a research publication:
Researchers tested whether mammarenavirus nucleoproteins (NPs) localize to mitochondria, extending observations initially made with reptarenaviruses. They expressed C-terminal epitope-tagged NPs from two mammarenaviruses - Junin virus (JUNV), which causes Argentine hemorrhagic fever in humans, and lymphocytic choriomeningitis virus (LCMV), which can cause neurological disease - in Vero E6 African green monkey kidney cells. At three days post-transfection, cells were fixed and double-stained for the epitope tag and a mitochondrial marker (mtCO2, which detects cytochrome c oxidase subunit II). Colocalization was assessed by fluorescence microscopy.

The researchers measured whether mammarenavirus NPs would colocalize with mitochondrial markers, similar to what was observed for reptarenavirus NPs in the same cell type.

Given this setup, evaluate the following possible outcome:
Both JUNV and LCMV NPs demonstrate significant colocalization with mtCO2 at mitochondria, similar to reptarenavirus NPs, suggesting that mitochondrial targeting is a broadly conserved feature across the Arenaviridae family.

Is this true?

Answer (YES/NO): NO